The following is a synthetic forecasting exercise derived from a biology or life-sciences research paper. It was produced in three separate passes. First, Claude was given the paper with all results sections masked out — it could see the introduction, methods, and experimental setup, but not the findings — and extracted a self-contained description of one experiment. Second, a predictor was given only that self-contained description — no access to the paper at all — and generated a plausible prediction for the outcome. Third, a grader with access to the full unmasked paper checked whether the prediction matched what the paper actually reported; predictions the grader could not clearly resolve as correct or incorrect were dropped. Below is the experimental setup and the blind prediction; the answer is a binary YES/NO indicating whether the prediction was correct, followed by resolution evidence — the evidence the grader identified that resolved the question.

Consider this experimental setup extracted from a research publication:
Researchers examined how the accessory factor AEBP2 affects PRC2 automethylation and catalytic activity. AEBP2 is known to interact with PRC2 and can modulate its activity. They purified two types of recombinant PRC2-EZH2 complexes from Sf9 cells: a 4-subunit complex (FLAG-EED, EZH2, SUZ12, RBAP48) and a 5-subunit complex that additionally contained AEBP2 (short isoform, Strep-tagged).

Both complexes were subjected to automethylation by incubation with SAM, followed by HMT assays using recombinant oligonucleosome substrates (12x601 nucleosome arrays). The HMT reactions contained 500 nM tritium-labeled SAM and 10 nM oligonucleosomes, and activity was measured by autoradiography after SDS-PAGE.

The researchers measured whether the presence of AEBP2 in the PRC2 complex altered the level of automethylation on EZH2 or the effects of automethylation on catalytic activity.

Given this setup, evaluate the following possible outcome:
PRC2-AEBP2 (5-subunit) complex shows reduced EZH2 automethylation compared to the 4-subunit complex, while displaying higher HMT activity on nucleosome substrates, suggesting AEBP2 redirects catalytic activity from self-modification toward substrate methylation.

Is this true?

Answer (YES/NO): NO